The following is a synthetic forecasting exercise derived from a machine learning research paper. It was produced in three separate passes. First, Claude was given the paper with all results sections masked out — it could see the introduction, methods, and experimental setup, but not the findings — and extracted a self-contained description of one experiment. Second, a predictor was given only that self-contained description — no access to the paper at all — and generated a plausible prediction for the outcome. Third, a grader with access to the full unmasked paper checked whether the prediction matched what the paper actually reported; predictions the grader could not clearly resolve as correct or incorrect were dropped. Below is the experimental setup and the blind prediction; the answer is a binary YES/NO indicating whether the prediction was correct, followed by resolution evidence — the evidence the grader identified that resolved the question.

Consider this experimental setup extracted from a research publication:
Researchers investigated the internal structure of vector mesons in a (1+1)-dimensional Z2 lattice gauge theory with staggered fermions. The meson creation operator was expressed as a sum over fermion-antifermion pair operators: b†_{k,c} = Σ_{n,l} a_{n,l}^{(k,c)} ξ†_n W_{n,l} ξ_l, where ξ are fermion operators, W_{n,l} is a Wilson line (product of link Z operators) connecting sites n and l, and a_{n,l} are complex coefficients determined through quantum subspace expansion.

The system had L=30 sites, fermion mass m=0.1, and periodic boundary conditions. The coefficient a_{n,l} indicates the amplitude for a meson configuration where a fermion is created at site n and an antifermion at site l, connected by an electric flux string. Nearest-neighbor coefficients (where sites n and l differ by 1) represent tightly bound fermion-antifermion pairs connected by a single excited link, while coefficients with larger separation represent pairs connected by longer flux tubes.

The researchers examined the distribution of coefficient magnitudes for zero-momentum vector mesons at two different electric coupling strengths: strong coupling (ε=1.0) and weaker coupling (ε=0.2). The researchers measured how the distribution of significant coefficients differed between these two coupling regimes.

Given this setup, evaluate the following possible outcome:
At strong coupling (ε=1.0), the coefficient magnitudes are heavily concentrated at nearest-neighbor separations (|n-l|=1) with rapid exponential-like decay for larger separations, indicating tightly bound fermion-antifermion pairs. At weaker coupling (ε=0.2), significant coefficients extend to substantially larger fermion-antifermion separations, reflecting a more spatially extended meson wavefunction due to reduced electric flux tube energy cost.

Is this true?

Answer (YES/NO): YES